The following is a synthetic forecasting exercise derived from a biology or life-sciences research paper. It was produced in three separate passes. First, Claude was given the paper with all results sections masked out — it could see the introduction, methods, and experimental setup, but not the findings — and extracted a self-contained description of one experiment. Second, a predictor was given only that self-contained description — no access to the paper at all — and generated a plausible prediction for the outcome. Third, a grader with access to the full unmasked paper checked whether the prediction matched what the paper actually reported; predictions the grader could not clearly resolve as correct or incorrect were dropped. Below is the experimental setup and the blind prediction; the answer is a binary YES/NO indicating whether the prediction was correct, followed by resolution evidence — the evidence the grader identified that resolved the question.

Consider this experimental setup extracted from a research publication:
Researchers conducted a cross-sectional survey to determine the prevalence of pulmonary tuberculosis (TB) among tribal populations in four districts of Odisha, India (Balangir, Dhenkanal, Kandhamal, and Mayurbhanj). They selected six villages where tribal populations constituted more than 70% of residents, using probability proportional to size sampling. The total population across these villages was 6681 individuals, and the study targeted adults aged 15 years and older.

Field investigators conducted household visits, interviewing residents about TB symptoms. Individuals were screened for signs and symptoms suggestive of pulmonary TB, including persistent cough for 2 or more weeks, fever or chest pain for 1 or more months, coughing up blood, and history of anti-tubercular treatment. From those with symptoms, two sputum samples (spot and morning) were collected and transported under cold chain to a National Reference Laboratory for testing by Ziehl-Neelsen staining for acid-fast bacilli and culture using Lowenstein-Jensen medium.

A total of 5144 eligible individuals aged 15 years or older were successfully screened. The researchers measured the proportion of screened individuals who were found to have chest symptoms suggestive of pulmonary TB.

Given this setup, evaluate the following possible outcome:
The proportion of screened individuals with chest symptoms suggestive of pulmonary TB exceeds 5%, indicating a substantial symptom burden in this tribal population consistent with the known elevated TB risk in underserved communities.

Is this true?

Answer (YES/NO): NO